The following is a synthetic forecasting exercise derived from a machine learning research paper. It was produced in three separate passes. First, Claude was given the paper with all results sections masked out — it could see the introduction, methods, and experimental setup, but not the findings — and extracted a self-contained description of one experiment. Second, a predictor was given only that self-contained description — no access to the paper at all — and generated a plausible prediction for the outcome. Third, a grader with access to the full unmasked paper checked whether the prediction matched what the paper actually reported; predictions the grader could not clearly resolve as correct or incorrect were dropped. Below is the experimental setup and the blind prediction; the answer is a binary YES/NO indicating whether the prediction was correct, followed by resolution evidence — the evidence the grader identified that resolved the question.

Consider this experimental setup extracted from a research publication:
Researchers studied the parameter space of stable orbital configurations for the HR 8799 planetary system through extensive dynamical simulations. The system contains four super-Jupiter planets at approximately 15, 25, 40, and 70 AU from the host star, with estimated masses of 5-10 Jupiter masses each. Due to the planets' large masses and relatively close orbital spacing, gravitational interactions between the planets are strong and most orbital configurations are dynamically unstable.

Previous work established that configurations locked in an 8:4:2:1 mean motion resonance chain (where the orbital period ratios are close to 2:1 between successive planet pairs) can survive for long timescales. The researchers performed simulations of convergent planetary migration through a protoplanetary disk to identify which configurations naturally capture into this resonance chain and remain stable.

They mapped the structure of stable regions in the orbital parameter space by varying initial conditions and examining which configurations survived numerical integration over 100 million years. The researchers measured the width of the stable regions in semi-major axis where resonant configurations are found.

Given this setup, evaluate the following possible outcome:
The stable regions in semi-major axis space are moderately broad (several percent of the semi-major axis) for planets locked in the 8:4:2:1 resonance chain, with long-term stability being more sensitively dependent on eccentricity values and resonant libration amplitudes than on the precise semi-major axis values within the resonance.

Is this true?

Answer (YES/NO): NO